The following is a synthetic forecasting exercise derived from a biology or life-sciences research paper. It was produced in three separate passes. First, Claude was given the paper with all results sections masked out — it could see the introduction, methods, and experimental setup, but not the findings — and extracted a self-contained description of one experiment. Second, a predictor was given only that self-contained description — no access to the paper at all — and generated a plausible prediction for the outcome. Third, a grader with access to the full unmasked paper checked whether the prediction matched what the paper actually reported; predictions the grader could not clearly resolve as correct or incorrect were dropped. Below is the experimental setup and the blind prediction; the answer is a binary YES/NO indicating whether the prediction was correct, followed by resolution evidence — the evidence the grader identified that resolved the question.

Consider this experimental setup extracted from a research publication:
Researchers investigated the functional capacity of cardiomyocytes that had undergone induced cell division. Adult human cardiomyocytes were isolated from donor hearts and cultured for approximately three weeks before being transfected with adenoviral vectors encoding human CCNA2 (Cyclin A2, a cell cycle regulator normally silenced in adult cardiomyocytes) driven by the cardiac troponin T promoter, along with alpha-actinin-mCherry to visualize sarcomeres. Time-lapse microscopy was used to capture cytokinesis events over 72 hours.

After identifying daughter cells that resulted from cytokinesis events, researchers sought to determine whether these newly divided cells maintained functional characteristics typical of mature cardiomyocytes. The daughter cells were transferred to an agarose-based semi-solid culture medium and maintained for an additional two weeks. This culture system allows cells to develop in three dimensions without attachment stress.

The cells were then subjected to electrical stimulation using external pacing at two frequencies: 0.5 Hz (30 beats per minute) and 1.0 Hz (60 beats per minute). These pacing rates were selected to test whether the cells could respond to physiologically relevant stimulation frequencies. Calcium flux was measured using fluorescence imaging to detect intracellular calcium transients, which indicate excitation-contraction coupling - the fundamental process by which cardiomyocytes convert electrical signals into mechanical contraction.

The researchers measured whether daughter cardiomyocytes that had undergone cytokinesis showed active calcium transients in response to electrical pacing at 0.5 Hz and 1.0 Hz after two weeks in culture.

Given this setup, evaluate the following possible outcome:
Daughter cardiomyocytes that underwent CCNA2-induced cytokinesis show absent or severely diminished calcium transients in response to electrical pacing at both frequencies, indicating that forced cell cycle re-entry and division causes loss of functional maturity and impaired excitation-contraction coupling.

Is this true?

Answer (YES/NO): NO